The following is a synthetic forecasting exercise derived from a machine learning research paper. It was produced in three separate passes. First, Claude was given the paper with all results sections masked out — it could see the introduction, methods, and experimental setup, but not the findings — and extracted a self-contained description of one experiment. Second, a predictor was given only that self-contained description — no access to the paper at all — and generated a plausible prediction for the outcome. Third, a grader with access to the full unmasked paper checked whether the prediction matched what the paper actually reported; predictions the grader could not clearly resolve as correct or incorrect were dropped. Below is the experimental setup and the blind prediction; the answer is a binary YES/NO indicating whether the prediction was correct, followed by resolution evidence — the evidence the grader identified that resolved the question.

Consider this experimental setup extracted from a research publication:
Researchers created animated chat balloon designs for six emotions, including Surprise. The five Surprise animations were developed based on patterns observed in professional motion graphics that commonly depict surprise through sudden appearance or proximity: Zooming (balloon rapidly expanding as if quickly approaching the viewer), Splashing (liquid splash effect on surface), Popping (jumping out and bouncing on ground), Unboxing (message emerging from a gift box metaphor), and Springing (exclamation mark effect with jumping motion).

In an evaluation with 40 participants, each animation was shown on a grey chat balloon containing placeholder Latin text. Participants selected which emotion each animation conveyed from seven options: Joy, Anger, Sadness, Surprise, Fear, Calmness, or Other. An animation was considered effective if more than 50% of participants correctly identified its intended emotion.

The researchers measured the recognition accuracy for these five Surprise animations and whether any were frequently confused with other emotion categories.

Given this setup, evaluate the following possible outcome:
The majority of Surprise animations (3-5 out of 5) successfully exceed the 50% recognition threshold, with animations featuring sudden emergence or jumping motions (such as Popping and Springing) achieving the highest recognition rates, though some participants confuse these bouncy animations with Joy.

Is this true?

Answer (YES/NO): YES